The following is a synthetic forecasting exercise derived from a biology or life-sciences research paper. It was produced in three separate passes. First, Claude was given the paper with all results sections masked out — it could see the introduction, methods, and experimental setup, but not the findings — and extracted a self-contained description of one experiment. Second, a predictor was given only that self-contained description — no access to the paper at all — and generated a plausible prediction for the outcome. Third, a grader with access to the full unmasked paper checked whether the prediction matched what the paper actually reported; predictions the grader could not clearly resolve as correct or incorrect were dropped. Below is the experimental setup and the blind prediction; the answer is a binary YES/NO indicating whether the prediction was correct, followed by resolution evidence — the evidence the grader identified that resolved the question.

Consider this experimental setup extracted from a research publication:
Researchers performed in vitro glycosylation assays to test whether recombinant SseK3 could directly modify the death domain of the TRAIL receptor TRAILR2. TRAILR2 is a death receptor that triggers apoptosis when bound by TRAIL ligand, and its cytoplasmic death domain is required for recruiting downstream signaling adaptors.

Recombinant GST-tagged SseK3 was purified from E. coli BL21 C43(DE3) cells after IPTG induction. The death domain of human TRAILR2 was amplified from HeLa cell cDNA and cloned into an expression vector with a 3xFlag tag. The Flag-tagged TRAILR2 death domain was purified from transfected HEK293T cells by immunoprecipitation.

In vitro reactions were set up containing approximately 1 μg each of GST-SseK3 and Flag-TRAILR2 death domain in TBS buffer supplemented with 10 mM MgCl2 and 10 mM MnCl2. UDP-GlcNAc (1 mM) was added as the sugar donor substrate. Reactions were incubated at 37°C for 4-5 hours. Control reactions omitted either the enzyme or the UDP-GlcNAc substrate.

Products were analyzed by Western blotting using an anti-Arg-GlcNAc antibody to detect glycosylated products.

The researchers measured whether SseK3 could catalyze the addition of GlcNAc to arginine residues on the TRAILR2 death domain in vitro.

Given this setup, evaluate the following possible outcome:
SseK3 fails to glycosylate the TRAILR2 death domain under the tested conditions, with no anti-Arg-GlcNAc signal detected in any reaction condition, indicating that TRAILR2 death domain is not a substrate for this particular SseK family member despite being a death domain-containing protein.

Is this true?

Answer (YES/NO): NO